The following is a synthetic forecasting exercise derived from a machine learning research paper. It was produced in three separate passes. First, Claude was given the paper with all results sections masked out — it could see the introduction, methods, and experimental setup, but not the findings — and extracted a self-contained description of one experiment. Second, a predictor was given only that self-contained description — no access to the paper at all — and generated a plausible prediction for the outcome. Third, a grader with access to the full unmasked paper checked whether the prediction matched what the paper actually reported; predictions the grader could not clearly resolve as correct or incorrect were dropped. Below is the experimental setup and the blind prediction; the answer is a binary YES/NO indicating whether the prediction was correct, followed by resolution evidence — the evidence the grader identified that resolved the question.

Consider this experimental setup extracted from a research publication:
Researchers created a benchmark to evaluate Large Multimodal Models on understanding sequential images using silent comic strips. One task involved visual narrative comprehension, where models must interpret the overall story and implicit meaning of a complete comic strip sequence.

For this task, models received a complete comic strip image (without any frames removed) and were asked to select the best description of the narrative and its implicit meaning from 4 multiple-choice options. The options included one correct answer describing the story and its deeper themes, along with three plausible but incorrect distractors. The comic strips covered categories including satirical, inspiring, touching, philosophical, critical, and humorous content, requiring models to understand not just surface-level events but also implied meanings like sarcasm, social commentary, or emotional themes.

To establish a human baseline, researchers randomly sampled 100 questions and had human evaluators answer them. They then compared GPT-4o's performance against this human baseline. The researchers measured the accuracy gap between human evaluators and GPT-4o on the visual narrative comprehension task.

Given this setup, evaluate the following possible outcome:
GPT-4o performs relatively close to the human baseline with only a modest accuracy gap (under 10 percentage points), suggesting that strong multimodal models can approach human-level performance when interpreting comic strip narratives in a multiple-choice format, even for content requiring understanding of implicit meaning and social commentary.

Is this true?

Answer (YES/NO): NO